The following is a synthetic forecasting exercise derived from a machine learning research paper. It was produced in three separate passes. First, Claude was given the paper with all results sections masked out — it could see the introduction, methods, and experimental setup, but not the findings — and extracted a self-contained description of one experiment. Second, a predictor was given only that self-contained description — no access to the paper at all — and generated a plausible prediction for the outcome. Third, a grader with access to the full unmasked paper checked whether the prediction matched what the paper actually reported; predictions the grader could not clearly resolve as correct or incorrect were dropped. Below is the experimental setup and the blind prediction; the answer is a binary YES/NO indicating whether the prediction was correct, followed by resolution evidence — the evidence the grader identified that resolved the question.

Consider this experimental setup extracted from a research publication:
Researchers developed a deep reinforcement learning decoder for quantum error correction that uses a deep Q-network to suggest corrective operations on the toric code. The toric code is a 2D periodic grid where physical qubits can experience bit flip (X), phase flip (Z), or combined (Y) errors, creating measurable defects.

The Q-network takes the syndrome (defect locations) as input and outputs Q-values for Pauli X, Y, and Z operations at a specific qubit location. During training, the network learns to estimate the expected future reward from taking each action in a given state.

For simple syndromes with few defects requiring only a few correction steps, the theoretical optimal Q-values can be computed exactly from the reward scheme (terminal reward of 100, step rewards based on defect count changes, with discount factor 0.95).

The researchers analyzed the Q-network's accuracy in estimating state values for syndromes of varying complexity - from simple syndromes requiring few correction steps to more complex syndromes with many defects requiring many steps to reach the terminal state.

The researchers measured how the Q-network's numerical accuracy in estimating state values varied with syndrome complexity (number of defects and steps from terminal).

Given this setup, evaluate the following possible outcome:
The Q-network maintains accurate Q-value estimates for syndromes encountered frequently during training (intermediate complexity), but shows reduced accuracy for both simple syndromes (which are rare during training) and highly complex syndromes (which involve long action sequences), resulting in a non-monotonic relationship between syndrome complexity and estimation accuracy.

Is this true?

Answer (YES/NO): NO